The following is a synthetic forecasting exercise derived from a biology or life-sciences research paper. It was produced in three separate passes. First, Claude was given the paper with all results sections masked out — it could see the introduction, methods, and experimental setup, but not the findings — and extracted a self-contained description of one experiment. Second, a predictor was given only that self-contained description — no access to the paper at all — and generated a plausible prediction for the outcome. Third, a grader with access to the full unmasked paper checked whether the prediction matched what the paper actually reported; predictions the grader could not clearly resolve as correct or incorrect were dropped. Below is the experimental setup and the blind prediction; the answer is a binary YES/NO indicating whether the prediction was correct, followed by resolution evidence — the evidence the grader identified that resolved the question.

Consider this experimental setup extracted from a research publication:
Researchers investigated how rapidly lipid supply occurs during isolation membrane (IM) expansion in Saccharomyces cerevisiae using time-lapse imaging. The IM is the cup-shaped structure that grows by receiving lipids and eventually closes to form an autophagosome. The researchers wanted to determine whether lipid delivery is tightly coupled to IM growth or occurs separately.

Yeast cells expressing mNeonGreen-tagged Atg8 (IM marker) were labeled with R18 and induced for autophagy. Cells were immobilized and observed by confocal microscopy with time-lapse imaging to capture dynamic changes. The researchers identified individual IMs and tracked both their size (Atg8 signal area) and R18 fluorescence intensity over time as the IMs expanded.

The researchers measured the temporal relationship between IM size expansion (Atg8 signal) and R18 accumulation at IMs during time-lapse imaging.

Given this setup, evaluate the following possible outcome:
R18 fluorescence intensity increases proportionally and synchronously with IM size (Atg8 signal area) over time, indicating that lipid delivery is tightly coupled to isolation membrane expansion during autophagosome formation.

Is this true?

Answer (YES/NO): NO